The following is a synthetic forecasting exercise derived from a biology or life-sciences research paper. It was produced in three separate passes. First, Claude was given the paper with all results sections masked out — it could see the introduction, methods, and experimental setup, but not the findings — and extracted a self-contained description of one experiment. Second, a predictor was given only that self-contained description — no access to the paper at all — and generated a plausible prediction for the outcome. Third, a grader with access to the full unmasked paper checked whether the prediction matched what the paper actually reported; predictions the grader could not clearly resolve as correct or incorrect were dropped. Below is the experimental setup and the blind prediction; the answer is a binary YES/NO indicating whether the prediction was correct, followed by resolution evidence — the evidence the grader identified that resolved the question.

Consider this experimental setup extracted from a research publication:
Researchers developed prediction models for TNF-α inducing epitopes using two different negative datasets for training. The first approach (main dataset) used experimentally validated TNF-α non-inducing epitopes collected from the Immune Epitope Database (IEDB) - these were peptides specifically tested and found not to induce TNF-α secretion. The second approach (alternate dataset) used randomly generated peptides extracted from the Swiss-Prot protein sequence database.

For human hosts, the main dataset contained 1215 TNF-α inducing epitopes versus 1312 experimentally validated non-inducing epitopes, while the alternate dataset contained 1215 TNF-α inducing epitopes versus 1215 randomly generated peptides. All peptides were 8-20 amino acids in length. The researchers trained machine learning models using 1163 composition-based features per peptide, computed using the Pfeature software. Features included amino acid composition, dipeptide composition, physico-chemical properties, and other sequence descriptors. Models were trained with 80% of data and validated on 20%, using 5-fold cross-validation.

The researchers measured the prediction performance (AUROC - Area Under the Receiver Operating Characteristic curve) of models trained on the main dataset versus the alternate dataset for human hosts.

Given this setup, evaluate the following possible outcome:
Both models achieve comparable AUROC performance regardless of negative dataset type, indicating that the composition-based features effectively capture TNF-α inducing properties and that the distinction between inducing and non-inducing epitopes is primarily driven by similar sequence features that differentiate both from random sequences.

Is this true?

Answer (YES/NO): NO